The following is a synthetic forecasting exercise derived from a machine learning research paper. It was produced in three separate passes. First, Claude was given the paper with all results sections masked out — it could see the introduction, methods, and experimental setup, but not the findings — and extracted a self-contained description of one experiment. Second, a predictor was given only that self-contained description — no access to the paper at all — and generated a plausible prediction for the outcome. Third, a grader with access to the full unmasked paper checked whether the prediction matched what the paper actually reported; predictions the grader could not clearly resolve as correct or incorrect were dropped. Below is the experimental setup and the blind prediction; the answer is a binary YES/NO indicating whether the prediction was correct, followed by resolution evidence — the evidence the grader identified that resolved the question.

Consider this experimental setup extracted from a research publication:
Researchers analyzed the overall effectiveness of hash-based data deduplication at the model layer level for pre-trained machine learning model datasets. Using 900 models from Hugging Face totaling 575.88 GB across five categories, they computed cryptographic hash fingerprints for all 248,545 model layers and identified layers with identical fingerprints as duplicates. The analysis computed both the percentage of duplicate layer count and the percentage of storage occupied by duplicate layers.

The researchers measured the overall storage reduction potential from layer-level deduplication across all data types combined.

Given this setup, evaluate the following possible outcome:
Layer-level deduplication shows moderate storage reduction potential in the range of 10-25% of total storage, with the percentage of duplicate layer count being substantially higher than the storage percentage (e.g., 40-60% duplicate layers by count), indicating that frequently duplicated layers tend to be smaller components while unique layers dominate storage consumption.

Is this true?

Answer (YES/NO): NO